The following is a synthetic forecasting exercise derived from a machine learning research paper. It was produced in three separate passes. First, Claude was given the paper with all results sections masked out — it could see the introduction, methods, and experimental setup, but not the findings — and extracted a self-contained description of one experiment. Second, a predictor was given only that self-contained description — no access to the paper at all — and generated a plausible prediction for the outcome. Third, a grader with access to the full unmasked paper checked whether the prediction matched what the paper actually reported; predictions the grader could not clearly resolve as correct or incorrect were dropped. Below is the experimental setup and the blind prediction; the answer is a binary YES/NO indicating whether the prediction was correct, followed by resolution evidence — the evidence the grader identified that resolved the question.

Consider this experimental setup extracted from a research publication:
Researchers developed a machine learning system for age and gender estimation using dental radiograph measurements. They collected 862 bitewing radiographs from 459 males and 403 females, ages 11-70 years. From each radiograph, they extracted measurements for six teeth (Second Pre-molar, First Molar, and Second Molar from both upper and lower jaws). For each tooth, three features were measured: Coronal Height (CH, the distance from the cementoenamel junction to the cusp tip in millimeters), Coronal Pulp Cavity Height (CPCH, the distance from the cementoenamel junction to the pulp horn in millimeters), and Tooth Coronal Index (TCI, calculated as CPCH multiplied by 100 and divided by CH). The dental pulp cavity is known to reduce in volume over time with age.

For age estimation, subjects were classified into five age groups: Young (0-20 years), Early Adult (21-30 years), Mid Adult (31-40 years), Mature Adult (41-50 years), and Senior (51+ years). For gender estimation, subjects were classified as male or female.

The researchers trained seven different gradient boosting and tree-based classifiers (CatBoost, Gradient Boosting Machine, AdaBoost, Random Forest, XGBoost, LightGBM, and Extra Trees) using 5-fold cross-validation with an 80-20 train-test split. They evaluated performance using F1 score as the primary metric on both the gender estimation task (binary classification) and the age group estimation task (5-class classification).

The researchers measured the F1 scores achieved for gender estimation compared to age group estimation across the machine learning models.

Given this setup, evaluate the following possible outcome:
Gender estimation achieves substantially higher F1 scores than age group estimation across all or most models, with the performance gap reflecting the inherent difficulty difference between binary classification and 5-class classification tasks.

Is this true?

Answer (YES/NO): NO